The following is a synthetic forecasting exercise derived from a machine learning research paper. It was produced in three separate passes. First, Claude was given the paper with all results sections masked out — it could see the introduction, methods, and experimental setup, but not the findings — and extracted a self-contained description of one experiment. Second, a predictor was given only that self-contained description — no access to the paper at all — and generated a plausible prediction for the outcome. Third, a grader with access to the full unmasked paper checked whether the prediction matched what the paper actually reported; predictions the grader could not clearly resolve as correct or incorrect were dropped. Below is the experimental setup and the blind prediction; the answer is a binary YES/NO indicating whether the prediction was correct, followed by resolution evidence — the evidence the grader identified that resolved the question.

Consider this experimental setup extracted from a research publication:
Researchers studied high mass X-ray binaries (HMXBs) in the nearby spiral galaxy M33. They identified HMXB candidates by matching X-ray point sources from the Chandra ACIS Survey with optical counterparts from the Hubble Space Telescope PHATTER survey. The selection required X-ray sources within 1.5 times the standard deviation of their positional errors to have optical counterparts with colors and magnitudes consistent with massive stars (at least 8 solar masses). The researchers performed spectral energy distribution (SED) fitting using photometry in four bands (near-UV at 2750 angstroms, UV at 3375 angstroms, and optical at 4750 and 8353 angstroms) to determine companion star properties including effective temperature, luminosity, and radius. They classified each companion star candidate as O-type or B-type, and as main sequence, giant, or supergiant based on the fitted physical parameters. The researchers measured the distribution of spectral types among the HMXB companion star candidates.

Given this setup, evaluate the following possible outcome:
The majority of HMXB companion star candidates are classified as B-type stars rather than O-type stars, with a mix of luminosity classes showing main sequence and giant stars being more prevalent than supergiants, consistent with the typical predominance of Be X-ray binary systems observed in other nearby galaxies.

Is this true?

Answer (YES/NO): YES